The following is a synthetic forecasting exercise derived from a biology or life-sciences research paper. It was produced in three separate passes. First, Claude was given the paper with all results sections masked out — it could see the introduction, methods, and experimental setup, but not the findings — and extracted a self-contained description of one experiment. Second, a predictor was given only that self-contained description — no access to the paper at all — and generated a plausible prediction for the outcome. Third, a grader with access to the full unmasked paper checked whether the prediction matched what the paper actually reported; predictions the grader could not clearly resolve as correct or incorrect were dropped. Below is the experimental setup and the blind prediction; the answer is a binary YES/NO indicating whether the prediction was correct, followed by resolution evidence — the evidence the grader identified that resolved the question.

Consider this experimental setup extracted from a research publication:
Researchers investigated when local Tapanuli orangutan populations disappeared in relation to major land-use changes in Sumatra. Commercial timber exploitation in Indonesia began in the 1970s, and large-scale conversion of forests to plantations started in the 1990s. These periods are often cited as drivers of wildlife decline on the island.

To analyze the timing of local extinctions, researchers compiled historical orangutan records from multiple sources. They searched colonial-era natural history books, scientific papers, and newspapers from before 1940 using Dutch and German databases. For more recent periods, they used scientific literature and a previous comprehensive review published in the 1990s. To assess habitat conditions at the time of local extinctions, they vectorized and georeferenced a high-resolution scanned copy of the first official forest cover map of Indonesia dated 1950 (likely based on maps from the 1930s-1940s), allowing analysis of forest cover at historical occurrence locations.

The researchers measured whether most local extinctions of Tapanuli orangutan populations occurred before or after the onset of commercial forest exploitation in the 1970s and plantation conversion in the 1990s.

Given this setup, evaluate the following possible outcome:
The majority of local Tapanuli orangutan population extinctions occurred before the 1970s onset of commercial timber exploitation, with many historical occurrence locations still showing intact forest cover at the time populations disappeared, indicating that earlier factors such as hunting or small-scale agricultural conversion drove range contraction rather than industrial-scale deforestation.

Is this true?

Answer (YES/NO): YES